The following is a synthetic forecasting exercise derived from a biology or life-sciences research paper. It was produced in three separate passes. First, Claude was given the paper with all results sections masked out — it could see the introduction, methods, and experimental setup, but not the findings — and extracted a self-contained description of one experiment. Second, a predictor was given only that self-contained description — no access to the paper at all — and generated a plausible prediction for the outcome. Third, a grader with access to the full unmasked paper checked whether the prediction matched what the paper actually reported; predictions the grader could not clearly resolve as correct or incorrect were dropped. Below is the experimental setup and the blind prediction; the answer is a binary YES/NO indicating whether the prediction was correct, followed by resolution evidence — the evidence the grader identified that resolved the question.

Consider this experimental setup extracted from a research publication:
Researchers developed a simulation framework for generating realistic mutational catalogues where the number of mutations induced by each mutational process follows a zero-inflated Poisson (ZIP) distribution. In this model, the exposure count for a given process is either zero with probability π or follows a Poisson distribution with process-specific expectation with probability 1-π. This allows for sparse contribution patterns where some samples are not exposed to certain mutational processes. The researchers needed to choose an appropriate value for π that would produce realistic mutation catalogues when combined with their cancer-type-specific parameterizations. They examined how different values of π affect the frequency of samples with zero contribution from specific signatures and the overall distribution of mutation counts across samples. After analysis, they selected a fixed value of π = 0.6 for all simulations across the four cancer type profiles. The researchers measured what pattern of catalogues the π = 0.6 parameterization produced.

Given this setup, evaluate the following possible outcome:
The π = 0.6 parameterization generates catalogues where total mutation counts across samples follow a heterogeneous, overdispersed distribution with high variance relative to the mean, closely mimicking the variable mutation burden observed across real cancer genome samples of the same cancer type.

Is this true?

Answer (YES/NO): NO